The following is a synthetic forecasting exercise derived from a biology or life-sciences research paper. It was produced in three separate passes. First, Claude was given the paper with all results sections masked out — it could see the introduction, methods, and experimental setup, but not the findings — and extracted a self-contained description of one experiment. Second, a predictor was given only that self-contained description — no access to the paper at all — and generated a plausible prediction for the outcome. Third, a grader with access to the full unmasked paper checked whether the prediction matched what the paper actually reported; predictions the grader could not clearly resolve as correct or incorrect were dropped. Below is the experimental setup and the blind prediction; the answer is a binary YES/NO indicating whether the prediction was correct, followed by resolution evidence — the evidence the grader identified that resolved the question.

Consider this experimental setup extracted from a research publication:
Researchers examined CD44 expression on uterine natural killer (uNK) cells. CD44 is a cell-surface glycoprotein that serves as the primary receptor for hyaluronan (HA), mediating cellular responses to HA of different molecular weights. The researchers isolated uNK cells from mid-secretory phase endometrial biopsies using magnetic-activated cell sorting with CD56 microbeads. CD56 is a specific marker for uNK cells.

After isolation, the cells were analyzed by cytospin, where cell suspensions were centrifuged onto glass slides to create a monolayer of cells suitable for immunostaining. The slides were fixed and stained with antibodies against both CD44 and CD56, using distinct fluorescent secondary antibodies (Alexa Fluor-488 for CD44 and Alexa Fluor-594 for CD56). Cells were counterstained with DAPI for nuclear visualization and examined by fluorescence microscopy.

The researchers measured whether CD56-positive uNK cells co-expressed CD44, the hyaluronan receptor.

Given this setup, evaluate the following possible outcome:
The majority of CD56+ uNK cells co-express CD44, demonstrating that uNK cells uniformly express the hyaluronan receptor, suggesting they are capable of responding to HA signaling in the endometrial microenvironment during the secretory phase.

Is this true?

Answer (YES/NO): NO